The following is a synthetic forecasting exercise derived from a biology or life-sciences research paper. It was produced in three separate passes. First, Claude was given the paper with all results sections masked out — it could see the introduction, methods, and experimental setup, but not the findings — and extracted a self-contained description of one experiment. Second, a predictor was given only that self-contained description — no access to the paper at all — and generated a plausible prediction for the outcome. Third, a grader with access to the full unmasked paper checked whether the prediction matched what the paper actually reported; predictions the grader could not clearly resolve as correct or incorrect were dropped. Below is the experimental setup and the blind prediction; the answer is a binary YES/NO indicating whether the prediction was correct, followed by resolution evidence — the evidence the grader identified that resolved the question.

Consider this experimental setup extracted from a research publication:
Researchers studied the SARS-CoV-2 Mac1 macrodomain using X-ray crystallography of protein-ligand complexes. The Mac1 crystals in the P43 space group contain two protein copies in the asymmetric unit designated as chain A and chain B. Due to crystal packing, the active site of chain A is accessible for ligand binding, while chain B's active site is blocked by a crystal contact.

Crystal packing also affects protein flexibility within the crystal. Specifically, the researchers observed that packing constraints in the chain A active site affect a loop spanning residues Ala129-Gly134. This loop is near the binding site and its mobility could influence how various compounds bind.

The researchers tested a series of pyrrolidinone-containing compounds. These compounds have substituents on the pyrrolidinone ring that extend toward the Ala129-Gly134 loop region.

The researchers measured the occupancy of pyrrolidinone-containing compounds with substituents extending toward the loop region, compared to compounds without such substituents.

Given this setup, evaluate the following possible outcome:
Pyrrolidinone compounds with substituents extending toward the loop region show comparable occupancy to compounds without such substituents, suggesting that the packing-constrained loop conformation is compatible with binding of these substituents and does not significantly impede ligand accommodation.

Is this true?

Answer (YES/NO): NO